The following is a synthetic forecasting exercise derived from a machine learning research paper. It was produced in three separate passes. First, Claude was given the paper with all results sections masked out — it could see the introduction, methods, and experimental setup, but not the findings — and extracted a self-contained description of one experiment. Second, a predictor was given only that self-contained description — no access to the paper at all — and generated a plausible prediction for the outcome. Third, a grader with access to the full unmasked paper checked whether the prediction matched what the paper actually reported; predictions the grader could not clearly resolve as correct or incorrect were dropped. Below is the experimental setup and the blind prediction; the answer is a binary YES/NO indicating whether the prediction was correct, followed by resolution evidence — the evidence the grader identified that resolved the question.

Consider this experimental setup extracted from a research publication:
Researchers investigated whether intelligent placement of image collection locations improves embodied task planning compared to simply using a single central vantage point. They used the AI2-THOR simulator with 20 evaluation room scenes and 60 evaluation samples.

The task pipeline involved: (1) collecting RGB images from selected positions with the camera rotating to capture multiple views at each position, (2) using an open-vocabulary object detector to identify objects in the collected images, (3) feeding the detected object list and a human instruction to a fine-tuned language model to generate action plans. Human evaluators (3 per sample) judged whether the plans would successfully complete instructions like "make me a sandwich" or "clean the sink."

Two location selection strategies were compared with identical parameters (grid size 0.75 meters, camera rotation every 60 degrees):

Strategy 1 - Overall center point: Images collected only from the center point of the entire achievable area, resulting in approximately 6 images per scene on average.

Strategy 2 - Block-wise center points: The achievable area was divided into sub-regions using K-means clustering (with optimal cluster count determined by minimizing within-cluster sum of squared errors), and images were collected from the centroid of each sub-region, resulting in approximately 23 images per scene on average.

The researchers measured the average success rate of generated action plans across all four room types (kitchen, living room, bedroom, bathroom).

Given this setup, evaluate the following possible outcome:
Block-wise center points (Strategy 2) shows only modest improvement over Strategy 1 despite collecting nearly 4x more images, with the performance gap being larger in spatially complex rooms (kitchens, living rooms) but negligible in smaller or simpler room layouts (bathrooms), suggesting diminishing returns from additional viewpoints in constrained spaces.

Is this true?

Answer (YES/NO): NO